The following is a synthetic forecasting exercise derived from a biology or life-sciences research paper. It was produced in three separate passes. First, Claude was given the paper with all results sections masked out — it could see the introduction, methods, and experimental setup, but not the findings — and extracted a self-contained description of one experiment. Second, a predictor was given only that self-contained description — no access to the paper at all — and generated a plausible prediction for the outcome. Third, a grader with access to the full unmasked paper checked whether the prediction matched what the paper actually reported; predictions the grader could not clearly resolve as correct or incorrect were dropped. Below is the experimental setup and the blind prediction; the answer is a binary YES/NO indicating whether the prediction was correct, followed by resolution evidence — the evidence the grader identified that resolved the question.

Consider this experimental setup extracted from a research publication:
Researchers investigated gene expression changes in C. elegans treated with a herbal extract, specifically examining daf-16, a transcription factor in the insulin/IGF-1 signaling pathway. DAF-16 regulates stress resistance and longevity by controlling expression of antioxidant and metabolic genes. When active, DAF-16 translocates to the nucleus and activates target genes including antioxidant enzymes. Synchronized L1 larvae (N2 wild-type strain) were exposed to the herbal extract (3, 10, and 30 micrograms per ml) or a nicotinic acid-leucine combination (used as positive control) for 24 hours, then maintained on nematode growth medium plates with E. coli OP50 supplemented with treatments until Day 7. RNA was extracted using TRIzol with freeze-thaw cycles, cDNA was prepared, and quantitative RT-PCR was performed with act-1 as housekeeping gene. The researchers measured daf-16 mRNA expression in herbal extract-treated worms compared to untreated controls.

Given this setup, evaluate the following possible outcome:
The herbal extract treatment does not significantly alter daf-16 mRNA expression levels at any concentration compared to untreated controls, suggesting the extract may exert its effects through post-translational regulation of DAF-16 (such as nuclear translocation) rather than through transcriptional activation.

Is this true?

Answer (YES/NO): NO